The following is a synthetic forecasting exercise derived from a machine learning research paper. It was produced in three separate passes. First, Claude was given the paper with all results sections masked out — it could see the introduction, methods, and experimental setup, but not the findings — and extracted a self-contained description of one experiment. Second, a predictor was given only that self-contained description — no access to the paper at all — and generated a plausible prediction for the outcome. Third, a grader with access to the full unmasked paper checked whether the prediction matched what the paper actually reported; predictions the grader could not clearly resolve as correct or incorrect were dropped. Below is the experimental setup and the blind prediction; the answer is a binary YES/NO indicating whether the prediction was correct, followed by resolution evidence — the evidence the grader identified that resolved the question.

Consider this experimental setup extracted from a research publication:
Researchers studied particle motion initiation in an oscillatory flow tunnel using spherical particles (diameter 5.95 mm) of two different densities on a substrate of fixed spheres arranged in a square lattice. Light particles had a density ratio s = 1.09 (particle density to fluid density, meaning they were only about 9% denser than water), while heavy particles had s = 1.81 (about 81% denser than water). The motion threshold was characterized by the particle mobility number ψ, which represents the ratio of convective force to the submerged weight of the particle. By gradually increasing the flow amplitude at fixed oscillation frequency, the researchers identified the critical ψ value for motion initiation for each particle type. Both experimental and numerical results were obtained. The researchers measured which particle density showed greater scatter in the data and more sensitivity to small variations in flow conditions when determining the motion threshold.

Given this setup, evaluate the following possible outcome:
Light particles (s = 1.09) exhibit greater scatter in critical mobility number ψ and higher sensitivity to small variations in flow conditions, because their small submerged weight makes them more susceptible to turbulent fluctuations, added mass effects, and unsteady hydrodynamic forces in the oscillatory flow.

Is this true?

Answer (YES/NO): NO